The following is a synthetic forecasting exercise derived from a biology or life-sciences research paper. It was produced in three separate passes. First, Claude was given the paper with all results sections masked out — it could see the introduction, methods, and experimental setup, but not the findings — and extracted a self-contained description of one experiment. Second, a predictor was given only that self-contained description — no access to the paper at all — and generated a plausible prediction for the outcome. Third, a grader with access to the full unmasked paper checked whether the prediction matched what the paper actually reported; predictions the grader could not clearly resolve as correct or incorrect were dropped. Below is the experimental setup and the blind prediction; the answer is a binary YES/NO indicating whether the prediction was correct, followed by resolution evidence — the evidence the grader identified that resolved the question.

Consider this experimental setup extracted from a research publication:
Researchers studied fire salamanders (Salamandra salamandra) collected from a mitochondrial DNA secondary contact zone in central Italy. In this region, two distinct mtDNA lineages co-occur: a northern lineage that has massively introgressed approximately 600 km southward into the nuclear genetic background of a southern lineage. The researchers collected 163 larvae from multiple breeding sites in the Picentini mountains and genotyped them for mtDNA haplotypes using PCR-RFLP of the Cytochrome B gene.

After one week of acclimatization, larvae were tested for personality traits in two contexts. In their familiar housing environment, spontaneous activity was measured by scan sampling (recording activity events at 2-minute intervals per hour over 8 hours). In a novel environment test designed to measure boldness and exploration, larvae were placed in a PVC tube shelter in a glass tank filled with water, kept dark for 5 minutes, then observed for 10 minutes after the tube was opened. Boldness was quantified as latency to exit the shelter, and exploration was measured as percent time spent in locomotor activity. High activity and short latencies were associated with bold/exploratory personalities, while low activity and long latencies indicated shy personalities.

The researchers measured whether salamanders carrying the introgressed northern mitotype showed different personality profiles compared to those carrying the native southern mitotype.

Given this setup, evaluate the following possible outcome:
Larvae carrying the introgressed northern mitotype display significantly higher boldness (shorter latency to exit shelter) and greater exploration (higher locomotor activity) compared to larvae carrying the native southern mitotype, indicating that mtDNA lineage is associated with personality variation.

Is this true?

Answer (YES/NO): NO